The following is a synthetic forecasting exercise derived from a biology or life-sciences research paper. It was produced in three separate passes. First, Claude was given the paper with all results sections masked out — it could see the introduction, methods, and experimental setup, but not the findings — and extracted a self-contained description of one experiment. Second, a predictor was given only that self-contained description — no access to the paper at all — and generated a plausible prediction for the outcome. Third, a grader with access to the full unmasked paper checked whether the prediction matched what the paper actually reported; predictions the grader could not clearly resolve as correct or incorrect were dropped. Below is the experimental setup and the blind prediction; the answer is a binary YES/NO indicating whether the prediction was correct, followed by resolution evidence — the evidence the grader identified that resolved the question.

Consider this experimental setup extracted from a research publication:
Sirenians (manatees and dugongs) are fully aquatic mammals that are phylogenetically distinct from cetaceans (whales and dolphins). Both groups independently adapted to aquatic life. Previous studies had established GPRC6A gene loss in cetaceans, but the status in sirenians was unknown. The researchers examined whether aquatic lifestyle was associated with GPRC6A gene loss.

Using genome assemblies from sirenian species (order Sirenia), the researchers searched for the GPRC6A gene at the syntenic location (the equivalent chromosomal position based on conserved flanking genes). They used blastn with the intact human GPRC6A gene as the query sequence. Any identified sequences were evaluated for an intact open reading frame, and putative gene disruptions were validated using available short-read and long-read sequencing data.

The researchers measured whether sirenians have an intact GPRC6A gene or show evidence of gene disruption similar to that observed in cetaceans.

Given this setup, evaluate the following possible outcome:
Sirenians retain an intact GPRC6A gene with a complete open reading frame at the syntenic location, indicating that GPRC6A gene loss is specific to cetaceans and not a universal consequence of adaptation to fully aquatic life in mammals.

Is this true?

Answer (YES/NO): NO